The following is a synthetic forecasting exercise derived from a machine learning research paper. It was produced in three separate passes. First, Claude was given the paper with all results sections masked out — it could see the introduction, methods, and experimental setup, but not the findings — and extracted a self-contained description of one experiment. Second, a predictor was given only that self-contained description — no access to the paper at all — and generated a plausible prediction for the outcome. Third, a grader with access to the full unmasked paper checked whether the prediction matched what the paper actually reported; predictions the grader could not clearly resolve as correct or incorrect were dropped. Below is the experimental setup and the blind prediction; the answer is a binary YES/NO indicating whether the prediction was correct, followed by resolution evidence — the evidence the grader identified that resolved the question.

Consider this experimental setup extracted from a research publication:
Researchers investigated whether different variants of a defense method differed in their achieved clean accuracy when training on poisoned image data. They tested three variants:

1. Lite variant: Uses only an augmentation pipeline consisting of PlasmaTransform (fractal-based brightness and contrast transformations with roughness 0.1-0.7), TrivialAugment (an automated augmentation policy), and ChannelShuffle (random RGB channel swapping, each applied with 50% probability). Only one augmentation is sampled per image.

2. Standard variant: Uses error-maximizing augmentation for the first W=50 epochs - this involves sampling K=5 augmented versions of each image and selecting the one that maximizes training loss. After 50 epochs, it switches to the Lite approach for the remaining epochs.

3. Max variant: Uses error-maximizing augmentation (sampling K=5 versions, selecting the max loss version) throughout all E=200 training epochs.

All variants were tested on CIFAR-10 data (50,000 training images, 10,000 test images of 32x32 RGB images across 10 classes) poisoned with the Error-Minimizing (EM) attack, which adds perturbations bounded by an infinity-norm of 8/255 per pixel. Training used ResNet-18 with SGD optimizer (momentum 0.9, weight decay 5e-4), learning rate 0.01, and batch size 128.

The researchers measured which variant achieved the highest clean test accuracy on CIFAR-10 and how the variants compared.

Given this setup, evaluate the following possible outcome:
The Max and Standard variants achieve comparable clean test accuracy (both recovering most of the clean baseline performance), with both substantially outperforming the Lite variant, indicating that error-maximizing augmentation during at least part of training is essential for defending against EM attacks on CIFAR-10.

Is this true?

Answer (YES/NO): NO